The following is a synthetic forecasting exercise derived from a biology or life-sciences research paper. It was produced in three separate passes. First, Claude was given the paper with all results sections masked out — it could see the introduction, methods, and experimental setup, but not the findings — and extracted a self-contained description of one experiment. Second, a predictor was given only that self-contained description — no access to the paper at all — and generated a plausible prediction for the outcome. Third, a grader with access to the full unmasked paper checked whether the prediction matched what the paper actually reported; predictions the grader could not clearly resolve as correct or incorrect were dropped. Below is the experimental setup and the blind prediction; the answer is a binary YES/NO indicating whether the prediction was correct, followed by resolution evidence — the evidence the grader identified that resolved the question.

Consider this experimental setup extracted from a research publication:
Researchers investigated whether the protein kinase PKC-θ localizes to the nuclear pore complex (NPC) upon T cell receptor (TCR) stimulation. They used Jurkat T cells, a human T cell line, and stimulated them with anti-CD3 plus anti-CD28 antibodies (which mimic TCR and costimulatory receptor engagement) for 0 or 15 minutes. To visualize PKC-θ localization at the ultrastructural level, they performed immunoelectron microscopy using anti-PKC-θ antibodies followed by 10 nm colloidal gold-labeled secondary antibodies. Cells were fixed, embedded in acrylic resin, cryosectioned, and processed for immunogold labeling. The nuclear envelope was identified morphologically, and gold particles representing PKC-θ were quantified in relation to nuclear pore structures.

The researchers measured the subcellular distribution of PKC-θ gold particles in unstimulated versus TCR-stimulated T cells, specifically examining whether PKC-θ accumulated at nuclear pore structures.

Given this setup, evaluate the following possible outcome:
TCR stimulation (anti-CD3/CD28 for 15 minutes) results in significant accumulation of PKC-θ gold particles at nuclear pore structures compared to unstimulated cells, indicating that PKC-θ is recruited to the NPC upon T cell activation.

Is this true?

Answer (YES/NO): YES